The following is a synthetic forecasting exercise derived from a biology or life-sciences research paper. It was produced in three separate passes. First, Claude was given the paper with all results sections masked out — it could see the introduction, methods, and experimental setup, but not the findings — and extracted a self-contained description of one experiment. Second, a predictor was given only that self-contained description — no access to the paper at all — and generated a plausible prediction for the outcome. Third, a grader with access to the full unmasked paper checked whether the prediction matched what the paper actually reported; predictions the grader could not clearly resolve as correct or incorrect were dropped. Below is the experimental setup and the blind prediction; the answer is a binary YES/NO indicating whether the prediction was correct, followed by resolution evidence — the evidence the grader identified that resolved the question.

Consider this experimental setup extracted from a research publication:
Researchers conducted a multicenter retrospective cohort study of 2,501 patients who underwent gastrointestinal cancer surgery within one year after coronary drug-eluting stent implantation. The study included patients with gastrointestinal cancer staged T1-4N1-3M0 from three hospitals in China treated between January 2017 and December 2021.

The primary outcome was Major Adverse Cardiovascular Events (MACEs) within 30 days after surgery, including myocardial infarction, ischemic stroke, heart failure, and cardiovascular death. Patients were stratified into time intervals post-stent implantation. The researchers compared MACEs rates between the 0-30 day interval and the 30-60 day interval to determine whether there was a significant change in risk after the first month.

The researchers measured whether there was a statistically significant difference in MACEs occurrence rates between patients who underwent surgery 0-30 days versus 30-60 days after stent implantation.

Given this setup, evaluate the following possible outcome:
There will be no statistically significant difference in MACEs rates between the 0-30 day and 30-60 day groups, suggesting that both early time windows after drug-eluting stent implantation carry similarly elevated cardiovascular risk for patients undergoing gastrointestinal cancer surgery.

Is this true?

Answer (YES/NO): NO